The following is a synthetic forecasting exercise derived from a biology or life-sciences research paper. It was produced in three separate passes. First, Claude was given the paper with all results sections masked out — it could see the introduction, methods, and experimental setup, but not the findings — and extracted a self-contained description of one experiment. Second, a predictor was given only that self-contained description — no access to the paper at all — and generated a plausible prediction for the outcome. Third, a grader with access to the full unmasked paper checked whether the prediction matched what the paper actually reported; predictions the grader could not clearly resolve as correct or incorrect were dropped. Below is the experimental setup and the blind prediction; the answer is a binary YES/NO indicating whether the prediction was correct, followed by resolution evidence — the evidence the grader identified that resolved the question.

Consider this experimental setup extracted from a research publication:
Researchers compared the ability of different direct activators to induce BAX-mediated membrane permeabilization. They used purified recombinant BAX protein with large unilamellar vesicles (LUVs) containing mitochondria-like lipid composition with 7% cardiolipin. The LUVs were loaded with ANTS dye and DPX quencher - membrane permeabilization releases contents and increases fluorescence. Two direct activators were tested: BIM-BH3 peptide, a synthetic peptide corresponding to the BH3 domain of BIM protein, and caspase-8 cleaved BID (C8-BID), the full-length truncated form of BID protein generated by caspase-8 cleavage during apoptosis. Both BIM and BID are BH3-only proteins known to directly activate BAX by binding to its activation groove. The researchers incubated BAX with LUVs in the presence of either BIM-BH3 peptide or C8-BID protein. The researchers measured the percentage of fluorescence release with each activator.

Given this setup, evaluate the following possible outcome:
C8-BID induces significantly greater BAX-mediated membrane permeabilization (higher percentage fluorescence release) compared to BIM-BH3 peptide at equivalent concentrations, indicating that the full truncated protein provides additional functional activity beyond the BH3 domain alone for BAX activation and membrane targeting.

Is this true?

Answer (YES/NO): YES